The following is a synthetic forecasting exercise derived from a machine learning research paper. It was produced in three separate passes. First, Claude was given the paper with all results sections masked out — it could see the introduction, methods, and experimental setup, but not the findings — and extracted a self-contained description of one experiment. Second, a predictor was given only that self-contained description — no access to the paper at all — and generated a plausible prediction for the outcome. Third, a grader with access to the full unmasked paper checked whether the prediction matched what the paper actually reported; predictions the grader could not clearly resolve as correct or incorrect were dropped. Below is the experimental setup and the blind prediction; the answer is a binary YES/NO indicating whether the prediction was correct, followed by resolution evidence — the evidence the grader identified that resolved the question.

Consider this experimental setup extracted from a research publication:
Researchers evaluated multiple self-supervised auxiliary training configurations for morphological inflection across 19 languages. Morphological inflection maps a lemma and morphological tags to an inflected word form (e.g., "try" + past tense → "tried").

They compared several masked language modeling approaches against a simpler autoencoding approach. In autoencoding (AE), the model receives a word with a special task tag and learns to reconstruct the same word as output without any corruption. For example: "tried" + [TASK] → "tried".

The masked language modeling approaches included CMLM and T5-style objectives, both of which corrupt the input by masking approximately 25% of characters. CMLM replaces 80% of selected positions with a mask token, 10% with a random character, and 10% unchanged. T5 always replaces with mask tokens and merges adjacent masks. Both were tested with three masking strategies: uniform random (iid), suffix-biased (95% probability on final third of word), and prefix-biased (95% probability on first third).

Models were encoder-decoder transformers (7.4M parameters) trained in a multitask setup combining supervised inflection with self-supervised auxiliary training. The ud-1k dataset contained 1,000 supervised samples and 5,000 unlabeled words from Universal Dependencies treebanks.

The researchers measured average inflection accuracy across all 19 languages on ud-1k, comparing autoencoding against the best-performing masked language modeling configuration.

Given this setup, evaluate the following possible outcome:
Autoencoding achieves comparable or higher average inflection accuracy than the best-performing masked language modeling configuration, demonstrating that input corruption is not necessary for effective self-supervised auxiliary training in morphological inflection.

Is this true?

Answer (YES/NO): YES